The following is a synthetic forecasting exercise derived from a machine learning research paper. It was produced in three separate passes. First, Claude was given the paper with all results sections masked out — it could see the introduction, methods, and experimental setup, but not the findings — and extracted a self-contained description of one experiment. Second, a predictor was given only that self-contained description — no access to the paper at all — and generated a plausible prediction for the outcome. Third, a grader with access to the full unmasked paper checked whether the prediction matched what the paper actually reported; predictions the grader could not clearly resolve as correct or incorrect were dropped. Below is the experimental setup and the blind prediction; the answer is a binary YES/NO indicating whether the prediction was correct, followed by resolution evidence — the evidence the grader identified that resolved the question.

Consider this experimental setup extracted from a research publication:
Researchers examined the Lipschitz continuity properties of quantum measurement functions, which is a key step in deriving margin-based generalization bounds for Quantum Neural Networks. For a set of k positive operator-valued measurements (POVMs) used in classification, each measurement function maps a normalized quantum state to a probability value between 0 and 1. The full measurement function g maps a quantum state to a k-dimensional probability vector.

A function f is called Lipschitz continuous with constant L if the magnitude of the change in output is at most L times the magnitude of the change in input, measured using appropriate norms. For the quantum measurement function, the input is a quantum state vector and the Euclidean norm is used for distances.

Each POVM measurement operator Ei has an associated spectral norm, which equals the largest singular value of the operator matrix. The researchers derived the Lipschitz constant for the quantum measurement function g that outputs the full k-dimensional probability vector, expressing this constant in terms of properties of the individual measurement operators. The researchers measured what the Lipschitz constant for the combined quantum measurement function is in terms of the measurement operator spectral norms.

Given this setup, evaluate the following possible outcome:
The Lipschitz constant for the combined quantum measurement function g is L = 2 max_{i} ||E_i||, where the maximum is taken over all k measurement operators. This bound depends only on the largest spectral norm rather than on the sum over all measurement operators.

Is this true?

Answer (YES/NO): NO